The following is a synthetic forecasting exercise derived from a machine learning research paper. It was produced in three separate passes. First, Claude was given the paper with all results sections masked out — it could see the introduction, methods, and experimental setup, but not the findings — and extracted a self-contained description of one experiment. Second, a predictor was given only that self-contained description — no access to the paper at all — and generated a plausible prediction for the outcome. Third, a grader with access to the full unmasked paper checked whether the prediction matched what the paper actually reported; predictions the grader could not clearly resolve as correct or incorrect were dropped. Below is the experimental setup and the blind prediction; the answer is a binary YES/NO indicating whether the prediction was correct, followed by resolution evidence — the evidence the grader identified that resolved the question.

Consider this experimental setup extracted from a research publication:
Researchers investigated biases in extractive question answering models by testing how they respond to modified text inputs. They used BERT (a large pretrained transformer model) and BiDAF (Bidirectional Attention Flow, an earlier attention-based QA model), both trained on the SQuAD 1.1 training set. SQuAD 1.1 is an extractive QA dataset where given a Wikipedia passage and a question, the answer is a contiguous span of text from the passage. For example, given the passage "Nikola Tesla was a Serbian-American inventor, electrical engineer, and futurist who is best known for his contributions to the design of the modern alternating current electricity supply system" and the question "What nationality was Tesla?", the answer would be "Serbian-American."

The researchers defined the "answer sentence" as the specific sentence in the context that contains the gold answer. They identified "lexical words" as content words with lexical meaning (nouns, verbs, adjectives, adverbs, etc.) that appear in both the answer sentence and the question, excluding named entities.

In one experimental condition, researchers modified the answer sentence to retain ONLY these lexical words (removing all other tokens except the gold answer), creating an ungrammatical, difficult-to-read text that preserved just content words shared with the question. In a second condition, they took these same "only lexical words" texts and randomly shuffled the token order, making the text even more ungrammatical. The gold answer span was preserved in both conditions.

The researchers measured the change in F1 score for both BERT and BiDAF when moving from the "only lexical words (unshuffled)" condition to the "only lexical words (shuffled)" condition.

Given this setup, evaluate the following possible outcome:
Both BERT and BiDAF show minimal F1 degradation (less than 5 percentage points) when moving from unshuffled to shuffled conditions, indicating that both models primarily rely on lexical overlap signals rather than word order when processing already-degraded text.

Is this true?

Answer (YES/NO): NO